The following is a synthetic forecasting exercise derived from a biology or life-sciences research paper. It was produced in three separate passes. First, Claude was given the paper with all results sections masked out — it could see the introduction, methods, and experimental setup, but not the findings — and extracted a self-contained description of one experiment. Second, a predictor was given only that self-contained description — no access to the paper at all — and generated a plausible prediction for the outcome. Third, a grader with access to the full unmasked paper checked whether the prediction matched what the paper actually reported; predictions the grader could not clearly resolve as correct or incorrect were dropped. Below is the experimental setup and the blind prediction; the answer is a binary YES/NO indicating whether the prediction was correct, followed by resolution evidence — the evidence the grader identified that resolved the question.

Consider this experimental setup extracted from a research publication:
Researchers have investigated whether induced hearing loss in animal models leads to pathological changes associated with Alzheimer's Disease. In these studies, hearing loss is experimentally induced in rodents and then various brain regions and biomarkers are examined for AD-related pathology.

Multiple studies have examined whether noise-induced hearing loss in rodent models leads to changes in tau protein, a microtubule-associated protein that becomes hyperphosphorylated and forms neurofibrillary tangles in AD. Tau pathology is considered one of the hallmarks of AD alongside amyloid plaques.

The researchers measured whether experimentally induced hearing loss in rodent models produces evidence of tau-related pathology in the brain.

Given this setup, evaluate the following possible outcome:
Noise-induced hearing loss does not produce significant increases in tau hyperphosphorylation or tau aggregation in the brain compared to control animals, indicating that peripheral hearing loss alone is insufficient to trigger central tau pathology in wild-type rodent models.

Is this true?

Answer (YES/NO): NO